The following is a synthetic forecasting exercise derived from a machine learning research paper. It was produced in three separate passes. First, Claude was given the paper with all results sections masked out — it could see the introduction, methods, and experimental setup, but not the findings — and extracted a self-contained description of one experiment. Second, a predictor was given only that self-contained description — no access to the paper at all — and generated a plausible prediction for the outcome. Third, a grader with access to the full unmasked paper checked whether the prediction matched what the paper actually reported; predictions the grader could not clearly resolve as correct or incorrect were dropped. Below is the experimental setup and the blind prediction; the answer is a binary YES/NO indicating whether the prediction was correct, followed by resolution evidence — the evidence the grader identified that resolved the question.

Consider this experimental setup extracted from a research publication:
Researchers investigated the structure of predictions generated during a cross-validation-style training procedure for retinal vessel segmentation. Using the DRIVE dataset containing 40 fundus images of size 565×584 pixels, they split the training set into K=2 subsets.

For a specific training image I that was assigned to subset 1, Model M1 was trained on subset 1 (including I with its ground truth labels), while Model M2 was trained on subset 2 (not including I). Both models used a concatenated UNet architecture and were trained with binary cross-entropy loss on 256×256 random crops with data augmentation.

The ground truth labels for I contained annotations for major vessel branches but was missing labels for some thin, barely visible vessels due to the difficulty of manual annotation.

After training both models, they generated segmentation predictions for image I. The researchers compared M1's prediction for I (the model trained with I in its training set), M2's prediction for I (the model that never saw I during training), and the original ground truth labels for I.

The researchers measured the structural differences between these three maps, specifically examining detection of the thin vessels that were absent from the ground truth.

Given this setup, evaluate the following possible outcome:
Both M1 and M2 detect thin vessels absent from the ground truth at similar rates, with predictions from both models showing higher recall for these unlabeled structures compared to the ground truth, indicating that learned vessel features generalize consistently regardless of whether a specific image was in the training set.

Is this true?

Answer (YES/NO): NO